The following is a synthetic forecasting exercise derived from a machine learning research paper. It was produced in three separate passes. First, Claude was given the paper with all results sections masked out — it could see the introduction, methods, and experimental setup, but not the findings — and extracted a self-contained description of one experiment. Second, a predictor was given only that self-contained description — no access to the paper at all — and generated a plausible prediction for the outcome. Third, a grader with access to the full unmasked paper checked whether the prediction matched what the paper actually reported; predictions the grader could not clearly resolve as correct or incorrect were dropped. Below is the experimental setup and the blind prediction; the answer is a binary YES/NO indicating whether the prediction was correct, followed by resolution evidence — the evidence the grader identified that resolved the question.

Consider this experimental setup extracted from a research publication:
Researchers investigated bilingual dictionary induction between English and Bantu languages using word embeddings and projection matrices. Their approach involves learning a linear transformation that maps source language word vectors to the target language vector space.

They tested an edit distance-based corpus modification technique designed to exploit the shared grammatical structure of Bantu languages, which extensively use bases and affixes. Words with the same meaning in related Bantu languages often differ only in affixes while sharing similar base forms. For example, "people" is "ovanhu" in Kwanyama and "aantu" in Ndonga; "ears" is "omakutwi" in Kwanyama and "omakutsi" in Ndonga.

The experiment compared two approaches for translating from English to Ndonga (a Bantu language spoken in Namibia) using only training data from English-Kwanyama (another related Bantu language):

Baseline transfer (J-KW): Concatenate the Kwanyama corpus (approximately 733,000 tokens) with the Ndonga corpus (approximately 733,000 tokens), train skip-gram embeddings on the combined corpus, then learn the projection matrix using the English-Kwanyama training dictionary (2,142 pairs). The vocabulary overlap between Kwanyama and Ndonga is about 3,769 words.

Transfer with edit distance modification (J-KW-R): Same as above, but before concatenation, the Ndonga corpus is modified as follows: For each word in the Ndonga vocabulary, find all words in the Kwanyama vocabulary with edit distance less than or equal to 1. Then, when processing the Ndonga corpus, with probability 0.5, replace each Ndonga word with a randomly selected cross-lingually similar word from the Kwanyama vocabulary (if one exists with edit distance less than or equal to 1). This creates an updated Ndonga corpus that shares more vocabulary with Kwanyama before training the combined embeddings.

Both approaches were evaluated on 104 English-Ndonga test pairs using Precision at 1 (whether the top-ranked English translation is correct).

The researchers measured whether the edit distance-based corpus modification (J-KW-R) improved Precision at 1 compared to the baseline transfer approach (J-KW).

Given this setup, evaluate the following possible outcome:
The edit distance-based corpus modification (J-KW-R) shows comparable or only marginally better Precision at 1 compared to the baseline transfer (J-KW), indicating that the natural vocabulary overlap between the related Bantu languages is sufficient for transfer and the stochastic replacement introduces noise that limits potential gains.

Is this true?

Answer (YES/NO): NO